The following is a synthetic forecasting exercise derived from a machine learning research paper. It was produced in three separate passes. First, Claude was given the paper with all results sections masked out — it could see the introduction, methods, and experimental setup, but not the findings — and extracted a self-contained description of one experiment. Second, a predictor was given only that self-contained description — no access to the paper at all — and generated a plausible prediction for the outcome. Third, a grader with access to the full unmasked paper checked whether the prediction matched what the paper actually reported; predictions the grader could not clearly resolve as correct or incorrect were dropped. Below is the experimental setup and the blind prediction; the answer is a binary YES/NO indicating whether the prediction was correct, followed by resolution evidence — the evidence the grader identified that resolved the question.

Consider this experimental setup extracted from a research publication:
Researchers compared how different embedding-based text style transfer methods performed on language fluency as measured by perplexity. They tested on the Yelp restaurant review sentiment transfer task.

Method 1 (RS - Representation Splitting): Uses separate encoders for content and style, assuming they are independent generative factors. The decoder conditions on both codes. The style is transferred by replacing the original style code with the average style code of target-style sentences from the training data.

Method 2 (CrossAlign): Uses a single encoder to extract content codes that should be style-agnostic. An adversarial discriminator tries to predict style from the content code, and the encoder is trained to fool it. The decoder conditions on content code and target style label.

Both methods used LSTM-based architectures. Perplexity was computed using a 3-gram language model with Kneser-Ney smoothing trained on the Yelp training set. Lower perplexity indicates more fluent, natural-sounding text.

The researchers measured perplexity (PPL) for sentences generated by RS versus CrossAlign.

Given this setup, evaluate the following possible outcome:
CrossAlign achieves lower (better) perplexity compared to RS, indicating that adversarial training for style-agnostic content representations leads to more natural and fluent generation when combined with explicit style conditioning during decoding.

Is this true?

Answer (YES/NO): NO